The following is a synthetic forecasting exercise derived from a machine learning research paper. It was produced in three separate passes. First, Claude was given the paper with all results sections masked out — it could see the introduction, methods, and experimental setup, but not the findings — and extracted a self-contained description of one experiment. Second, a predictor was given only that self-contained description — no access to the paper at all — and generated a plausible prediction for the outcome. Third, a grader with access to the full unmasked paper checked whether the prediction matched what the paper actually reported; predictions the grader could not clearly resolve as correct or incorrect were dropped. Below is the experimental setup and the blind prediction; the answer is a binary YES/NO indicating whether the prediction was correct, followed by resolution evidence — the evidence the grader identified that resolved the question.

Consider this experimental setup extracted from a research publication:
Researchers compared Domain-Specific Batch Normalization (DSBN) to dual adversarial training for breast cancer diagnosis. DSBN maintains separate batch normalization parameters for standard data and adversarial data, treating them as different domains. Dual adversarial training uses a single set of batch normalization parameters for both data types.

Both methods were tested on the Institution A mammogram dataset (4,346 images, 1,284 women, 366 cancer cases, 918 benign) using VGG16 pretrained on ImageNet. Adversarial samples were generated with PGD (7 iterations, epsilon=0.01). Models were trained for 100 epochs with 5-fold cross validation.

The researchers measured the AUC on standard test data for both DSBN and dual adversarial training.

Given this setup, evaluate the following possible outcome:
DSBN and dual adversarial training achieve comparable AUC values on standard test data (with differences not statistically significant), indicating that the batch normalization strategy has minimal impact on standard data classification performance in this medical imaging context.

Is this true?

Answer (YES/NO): NO